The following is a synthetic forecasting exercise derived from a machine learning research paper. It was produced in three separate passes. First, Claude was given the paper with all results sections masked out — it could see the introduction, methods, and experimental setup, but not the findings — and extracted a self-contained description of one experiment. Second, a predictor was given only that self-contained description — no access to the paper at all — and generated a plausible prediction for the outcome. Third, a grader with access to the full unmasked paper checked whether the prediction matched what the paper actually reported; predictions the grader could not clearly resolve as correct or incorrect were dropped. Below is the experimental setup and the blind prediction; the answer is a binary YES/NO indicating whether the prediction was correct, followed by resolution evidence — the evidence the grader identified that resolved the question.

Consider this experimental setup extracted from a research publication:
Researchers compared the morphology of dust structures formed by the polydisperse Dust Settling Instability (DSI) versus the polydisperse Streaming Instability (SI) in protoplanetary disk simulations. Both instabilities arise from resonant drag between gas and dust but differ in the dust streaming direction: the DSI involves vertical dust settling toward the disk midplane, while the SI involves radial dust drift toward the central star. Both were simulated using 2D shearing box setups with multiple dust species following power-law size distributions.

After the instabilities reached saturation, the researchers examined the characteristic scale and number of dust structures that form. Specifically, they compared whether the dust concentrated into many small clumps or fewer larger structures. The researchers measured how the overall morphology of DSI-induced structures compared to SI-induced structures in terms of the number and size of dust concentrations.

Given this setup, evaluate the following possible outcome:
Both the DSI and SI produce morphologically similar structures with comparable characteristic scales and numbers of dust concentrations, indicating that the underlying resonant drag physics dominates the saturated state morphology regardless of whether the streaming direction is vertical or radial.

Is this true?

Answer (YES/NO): NO